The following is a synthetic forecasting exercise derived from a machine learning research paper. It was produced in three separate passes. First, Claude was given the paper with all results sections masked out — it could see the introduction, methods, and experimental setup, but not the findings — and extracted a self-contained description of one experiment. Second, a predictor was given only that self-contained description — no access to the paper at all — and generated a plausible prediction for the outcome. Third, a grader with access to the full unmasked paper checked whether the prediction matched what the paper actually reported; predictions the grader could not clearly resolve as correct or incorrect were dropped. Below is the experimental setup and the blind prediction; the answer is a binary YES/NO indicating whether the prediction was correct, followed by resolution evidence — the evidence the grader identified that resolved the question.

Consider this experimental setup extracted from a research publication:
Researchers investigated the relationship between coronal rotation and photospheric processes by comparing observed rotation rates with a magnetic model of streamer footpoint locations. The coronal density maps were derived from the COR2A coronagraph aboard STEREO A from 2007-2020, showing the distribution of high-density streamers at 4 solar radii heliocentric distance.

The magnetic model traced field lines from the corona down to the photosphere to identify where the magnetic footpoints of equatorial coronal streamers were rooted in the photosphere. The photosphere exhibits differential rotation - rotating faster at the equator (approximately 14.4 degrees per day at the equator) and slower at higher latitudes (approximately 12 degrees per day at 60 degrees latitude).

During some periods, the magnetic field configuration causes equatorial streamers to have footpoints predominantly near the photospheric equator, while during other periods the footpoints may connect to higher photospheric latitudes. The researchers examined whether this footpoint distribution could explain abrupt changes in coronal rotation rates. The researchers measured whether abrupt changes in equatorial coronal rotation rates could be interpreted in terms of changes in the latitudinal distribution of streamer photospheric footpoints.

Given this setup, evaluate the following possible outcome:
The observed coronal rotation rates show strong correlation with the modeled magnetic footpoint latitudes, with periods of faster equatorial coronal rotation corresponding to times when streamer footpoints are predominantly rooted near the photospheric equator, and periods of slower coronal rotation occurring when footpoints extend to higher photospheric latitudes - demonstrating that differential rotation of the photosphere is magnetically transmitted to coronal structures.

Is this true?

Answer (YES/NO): NO